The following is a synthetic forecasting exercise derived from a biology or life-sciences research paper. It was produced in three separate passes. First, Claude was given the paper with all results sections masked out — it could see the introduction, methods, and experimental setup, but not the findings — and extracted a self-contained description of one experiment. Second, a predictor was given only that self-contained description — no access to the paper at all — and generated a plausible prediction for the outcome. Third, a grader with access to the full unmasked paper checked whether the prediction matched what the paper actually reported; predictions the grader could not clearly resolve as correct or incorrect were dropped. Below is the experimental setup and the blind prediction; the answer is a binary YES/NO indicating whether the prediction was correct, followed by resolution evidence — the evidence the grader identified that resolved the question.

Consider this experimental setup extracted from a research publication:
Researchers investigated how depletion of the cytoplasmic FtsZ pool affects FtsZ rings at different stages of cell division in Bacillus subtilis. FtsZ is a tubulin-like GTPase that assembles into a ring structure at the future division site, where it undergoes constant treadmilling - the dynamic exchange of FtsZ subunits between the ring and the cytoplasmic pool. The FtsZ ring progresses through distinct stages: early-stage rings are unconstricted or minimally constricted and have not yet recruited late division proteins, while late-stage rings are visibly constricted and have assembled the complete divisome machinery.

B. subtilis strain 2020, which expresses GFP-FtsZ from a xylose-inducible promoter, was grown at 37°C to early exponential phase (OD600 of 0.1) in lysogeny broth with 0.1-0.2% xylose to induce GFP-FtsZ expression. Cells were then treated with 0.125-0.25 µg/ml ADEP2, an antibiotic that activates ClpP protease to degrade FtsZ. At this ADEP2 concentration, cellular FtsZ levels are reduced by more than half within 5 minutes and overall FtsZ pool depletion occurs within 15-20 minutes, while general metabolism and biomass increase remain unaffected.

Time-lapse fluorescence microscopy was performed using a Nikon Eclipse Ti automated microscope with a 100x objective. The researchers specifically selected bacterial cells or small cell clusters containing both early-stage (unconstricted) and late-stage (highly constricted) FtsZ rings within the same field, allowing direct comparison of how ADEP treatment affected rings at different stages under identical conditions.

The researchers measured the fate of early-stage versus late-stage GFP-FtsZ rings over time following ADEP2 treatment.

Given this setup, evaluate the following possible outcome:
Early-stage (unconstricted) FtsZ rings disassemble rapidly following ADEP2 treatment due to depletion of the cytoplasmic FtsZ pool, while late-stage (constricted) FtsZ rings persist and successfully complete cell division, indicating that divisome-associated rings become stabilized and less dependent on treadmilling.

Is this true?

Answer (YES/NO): YES